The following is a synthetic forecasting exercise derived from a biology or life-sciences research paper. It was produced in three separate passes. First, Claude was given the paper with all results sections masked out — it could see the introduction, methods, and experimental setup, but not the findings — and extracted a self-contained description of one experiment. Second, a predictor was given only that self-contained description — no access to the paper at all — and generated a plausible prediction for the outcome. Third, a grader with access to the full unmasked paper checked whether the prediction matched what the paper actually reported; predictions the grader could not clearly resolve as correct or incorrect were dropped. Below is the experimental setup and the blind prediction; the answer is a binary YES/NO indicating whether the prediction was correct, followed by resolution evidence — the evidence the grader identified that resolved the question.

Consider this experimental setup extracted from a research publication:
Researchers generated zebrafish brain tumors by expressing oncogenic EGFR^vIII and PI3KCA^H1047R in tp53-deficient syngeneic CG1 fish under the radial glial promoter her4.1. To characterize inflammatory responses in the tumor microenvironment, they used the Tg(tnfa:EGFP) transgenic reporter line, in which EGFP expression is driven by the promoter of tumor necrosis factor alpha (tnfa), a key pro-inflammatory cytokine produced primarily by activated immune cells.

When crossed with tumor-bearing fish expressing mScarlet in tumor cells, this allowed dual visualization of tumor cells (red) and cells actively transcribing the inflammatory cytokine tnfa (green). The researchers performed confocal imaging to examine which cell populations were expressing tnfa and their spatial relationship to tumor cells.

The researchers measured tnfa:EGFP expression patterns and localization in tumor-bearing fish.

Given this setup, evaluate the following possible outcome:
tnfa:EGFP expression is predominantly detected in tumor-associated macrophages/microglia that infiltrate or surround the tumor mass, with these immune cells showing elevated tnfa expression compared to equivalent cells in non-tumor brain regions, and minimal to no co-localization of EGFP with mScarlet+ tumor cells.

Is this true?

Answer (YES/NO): YES